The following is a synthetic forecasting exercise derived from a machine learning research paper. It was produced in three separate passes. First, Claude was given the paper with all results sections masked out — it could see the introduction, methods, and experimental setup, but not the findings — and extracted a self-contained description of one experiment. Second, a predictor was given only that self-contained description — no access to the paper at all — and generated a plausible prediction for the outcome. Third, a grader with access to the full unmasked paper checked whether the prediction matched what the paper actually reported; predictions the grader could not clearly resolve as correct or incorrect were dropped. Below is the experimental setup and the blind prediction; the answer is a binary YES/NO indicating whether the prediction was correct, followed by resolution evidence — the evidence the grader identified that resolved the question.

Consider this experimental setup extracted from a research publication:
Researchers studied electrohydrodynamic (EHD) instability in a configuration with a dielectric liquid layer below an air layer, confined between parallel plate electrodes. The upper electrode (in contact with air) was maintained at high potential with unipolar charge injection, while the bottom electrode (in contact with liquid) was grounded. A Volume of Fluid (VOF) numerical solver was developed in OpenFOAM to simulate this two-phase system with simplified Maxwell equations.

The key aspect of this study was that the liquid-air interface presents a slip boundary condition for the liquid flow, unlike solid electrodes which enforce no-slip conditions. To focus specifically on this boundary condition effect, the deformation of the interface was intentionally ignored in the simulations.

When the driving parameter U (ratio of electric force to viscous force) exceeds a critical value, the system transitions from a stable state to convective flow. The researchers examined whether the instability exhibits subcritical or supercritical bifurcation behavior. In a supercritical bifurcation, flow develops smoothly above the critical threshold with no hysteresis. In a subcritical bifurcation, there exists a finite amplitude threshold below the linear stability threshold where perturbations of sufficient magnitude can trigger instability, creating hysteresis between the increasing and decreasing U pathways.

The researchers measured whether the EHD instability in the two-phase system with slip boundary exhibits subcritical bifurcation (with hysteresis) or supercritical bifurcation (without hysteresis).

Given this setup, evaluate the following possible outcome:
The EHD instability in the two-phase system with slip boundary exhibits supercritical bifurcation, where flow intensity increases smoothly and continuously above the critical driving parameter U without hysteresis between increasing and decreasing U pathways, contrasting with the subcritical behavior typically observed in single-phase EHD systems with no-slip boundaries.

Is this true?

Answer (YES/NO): NO